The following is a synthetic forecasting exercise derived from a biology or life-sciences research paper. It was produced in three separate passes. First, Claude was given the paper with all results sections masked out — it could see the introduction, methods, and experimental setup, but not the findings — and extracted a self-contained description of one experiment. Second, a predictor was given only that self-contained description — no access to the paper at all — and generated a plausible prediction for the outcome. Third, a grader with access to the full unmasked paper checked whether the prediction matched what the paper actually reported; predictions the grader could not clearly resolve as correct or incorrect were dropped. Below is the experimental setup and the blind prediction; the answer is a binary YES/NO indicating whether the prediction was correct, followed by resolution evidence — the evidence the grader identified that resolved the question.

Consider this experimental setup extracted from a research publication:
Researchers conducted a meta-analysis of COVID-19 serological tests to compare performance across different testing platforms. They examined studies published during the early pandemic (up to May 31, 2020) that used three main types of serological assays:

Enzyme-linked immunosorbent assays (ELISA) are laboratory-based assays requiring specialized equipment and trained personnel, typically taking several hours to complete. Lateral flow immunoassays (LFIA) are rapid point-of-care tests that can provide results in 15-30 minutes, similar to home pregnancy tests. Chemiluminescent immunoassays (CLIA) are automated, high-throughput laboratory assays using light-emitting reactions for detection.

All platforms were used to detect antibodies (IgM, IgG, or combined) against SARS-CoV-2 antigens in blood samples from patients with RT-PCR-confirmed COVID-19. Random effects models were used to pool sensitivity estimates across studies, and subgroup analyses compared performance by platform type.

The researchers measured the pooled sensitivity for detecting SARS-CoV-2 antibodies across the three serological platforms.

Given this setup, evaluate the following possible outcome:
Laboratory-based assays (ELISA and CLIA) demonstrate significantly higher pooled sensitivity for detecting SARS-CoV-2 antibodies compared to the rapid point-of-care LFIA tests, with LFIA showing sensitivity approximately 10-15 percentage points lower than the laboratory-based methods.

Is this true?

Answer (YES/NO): NO